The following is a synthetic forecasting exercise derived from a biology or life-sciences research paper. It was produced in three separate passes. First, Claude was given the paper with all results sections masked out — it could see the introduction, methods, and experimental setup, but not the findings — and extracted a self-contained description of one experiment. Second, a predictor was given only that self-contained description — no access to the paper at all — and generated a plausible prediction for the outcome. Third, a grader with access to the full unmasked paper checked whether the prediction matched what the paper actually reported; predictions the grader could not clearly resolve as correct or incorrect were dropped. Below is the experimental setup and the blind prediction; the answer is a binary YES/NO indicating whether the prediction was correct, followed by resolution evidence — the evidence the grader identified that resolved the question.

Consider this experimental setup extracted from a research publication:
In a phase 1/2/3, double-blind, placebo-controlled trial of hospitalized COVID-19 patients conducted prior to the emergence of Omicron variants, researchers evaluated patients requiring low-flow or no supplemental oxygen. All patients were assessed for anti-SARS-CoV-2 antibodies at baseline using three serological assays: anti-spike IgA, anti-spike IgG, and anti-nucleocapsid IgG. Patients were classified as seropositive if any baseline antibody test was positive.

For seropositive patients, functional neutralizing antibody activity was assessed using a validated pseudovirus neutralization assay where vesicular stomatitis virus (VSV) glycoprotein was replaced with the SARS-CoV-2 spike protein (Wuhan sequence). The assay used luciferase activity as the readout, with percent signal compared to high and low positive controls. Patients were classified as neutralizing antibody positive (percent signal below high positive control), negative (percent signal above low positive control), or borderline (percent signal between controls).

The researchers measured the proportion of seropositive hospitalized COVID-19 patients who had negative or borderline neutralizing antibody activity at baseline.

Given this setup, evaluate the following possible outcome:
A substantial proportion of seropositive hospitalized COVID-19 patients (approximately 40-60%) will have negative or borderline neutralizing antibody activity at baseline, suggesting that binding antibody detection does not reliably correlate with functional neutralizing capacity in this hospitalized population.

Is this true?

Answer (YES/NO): NO